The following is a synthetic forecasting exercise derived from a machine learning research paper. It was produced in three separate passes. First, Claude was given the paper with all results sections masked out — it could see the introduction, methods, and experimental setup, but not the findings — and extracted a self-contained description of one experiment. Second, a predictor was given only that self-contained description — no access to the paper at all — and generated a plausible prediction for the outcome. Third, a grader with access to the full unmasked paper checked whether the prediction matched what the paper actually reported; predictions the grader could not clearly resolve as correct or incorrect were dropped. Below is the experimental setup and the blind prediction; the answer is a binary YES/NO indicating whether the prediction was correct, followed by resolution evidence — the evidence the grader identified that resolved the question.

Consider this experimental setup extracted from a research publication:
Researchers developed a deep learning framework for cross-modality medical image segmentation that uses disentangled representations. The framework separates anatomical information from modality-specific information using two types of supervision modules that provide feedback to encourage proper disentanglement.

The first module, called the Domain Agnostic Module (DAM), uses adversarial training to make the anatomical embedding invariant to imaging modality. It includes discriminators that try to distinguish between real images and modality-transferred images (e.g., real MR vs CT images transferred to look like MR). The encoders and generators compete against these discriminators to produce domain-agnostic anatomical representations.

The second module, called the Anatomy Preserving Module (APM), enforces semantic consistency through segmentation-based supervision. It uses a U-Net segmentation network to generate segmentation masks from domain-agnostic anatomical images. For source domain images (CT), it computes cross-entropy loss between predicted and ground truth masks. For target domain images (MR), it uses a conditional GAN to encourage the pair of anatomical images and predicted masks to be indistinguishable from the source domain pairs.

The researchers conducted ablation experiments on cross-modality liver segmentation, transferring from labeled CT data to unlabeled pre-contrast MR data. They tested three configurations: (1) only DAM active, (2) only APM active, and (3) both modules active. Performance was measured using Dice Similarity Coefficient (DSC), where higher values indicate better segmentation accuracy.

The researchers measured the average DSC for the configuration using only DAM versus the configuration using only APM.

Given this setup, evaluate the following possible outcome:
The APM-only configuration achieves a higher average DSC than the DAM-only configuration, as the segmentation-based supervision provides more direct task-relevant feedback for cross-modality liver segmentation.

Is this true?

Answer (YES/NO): NO